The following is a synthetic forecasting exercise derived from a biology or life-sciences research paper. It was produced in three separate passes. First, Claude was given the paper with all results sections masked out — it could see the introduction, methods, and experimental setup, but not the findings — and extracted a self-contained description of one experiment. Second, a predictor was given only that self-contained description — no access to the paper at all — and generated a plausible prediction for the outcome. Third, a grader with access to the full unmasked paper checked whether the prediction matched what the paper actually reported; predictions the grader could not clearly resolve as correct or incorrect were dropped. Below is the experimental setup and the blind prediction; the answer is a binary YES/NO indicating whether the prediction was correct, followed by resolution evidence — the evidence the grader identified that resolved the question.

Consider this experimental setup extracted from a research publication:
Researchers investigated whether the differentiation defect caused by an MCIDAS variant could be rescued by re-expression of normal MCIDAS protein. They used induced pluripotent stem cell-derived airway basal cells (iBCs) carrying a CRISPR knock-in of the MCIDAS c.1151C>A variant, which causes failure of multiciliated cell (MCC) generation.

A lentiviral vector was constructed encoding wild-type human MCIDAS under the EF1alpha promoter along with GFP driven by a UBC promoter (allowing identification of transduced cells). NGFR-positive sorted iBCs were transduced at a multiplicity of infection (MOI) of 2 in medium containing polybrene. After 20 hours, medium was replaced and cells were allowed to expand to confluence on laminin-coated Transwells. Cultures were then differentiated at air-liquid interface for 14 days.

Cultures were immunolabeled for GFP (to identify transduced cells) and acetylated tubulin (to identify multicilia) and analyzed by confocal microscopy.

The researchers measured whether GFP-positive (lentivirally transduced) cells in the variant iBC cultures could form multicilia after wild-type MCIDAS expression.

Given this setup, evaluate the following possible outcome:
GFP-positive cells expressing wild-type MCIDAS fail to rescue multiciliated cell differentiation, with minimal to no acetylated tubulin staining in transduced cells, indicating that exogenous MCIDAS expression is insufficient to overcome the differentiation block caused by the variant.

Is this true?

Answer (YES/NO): NO